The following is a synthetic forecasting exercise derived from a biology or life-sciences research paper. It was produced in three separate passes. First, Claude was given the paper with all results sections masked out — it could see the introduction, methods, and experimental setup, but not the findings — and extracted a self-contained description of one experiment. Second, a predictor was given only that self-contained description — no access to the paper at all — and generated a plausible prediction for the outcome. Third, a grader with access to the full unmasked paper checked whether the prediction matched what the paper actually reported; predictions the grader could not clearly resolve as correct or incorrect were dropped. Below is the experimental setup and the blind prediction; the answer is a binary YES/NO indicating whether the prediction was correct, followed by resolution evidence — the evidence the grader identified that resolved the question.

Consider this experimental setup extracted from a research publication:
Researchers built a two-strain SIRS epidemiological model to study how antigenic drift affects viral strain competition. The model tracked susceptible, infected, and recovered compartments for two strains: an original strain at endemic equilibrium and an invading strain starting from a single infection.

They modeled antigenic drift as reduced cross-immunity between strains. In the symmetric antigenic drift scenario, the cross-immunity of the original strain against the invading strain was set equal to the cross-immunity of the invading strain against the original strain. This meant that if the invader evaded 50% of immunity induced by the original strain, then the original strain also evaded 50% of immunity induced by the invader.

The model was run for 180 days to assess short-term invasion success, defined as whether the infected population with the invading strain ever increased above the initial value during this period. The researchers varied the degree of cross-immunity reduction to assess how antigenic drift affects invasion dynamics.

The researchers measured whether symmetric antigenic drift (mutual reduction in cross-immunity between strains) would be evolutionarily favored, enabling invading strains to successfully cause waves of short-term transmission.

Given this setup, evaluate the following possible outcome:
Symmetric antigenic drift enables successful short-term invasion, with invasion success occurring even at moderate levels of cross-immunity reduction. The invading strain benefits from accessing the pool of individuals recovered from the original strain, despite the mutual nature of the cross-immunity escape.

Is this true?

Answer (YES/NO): YES